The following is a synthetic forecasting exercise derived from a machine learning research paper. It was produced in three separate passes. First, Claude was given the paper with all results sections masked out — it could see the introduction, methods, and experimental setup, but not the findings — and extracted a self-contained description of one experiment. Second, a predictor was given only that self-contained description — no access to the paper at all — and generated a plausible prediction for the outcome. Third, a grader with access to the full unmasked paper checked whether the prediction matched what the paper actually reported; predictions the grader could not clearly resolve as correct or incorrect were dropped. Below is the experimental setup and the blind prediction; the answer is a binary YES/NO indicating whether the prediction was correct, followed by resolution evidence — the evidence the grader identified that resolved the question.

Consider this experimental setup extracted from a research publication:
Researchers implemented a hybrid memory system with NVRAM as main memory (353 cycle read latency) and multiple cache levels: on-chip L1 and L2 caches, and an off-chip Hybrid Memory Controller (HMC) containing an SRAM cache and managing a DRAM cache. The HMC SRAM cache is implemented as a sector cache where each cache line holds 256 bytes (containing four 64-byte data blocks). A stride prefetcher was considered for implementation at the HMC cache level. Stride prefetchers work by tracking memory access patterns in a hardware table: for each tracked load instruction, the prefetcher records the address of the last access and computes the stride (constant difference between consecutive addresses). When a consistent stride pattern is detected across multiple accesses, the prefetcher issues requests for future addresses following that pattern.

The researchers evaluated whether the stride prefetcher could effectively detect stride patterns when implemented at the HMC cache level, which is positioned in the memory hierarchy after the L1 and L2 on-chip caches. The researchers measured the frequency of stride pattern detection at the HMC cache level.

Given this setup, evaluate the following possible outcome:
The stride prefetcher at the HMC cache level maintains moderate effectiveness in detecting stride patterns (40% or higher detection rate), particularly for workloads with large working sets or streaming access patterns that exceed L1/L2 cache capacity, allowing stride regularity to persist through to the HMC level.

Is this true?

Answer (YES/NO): NO